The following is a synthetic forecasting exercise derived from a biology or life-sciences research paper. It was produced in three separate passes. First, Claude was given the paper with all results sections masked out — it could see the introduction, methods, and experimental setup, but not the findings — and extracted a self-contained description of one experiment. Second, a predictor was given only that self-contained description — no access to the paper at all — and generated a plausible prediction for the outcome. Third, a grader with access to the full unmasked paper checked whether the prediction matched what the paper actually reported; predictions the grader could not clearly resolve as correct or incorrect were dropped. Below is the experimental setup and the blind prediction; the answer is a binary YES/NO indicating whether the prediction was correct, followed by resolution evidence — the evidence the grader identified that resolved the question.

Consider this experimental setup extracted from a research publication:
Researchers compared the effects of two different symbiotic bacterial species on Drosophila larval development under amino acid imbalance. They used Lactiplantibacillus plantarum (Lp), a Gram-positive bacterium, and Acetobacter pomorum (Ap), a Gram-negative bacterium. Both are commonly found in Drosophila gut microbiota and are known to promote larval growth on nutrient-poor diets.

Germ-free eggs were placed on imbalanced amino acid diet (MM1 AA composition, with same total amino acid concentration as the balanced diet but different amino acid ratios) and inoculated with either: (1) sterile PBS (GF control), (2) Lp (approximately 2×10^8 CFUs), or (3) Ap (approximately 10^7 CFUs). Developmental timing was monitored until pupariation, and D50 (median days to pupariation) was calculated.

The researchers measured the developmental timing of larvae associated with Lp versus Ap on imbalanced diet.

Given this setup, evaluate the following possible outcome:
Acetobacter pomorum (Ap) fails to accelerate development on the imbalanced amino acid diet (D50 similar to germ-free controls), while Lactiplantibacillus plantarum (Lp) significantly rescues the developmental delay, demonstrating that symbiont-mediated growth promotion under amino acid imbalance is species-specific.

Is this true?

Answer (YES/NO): NO